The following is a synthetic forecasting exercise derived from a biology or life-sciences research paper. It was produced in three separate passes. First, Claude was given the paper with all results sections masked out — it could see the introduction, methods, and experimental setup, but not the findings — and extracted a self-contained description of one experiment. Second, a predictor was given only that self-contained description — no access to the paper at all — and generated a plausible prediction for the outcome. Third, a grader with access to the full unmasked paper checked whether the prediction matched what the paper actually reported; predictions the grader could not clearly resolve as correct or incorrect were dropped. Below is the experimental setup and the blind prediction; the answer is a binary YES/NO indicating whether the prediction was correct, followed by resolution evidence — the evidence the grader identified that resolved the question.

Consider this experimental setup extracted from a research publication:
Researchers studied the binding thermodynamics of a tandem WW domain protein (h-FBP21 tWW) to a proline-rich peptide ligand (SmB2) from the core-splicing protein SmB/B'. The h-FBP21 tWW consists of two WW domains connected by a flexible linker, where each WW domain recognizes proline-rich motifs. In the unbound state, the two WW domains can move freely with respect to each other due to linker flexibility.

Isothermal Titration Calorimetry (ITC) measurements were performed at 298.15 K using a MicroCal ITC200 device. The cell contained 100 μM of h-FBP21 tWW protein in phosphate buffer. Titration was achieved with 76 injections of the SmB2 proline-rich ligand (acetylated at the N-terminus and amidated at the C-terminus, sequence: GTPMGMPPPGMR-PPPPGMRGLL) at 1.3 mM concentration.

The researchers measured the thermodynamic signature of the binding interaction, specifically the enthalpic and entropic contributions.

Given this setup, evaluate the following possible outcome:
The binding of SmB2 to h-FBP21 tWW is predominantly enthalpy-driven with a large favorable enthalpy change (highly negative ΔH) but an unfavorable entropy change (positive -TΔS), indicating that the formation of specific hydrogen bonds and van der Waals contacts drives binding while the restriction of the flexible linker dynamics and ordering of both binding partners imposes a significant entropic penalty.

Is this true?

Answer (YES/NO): YES